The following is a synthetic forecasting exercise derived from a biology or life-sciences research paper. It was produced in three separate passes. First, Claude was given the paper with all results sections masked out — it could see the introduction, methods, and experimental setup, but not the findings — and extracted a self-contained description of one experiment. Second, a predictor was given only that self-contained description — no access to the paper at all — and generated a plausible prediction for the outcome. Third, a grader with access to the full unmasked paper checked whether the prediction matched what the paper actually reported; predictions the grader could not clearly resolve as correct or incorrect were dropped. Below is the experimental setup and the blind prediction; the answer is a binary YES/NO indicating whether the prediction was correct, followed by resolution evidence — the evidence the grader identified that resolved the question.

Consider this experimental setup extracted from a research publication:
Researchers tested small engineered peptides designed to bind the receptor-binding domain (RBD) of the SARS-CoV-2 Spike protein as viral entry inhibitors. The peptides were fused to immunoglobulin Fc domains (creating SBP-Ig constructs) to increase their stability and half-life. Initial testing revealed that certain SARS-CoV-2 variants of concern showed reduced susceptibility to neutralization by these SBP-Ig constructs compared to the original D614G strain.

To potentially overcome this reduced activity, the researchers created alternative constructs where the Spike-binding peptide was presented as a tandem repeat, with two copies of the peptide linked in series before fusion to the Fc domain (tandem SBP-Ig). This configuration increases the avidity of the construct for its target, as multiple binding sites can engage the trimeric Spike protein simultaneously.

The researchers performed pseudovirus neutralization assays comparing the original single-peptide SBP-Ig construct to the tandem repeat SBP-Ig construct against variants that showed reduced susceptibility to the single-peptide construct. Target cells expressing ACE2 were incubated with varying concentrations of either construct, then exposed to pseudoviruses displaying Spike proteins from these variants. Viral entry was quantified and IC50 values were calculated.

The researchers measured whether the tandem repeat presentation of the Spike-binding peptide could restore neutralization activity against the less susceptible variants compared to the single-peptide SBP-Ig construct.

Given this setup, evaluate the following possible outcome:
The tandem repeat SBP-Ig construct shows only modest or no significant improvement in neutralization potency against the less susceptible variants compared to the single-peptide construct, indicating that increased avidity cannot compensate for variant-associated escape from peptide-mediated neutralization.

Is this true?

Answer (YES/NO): NO